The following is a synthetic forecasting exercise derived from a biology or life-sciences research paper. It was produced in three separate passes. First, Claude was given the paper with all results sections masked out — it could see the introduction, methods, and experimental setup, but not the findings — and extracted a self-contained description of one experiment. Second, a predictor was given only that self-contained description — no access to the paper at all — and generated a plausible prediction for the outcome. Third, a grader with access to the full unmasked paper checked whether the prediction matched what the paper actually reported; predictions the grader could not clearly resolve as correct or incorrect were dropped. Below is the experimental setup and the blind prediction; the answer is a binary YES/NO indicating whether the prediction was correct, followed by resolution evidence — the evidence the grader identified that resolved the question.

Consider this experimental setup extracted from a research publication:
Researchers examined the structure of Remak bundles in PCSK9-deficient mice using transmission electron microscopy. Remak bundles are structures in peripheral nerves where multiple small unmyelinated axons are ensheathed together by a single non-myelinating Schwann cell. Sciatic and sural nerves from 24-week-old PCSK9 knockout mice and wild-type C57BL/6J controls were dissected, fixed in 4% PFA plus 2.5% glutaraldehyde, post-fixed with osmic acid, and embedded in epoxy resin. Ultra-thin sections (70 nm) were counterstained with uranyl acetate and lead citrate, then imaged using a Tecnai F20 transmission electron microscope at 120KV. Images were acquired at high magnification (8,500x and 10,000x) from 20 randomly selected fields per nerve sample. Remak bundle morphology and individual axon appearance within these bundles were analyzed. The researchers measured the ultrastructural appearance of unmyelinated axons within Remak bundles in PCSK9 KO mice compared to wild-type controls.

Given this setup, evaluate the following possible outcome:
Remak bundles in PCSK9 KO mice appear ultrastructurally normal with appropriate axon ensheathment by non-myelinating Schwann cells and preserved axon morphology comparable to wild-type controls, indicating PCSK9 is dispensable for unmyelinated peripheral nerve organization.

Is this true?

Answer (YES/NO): NO